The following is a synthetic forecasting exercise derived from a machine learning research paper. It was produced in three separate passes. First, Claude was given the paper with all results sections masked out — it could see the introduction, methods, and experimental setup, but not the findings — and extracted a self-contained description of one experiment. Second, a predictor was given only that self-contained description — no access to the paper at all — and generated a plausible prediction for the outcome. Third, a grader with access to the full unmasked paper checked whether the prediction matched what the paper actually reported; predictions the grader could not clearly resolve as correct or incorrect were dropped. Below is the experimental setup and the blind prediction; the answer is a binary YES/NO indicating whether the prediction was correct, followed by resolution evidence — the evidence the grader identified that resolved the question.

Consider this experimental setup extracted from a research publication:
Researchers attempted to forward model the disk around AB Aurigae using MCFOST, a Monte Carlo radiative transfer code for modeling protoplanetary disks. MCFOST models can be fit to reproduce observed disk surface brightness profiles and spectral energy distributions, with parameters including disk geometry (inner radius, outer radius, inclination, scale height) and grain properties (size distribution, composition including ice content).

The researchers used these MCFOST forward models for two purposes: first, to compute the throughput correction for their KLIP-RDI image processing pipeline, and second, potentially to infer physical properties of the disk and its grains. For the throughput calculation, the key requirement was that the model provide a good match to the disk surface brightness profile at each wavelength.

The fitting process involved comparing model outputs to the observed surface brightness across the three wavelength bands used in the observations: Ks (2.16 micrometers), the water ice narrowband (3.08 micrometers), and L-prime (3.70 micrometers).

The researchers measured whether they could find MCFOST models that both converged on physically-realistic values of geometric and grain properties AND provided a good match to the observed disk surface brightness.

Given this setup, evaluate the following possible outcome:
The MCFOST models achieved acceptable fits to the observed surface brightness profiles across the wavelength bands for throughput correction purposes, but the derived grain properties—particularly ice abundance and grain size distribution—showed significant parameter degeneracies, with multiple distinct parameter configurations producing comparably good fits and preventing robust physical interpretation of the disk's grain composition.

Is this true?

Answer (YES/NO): NO